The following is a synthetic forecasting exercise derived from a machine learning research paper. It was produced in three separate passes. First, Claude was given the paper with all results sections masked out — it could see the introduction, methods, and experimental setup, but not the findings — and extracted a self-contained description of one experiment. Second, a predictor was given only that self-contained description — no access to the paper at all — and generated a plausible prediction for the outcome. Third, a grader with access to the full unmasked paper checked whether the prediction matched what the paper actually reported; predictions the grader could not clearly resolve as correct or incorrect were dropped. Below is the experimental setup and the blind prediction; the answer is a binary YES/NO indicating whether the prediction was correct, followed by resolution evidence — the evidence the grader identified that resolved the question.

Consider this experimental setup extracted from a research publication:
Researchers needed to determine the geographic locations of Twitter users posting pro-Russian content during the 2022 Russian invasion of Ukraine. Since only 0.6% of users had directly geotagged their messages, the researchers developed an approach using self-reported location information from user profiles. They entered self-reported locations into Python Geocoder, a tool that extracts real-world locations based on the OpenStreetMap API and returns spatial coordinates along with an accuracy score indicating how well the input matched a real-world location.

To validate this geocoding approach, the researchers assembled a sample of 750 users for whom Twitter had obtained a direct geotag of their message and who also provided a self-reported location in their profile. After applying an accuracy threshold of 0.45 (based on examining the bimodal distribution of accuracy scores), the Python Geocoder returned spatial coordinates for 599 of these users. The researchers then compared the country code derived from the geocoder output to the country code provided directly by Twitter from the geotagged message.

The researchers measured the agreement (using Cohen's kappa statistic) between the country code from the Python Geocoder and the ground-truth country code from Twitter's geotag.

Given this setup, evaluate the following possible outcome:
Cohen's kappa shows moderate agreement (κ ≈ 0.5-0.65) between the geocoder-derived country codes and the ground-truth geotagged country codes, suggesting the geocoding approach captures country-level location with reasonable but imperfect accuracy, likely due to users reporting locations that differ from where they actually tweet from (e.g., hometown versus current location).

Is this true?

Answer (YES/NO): NO